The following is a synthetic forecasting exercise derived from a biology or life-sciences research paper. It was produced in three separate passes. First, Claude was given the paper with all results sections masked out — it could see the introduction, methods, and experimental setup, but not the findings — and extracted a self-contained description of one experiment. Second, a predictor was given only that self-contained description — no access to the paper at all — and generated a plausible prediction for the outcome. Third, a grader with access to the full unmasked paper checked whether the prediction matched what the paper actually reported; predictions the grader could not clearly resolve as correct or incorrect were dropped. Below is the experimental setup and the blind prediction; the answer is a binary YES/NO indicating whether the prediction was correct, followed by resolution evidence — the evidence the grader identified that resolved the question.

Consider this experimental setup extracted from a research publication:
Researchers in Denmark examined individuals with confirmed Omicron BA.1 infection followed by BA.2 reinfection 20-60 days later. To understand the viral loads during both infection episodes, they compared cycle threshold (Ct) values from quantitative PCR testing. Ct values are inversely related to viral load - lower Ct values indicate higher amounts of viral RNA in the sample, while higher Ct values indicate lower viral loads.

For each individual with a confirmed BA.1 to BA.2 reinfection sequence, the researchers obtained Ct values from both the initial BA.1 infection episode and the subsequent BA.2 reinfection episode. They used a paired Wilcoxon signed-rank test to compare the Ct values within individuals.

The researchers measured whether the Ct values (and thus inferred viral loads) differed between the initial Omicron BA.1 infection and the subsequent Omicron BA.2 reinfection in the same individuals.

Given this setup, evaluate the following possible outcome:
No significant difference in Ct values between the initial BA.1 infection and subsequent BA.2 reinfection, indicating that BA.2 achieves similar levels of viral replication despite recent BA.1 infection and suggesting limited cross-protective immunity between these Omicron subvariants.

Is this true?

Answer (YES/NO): NO